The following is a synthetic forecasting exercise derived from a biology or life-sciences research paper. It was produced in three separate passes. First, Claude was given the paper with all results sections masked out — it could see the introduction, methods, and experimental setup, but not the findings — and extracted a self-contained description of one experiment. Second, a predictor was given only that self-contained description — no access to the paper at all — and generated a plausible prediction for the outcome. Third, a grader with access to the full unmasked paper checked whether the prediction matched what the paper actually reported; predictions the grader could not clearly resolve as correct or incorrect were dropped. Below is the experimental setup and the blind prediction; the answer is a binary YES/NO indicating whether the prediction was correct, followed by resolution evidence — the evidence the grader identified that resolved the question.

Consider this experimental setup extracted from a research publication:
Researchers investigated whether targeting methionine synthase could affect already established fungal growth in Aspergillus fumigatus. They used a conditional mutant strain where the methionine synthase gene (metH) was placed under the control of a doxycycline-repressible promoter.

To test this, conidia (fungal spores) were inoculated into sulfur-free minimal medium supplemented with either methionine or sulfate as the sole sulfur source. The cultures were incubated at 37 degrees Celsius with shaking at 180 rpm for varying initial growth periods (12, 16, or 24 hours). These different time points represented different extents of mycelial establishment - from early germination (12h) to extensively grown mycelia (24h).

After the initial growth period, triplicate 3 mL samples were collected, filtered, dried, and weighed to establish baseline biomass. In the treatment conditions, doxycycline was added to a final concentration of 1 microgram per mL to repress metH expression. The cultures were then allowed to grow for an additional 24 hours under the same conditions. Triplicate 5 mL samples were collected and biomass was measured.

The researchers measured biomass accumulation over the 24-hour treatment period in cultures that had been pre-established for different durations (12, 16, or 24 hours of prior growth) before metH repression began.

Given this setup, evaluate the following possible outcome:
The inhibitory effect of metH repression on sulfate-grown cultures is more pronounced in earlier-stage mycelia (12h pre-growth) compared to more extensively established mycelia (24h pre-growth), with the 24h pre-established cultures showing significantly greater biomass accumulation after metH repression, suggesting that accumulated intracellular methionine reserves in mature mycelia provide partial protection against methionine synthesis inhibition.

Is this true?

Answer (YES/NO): NO